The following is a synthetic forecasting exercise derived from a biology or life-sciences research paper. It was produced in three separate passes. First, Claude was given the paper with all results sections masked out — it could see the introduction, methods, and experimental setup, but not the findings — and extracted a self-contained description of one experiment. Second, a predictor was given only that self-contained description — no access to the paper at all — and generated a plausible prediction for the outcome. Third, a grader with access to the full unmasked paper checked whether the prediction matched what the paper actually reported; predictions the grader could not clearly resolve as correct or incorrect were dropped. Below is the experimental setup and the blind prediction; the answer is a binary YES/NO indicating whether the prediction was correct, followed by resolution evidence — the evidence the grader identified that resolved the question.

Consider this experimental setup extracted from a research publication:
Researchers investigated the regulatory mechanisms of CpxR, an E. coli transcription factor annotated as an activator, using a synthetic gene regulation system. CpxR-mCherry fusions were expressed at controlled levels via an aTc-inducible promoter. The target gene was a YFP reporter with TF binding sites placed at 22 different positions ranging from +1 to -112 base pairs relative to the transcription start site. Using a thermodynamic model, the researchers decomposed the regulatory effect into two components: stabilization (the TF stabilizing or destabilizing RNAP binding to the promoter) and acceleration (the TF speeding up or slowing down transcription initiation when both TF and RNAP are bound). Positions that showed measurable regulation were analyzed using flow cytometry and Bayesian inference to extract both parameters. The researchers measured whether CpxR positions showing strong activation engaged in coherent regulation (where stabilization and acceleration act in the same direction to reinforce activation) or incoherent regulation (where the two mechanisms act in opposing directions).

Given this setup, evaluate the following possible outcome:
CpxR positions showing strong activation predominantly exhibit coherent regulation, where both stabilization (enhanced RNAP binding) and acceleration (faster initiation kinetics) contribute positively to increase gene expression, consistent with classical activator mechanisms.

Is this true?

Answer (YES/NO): YES